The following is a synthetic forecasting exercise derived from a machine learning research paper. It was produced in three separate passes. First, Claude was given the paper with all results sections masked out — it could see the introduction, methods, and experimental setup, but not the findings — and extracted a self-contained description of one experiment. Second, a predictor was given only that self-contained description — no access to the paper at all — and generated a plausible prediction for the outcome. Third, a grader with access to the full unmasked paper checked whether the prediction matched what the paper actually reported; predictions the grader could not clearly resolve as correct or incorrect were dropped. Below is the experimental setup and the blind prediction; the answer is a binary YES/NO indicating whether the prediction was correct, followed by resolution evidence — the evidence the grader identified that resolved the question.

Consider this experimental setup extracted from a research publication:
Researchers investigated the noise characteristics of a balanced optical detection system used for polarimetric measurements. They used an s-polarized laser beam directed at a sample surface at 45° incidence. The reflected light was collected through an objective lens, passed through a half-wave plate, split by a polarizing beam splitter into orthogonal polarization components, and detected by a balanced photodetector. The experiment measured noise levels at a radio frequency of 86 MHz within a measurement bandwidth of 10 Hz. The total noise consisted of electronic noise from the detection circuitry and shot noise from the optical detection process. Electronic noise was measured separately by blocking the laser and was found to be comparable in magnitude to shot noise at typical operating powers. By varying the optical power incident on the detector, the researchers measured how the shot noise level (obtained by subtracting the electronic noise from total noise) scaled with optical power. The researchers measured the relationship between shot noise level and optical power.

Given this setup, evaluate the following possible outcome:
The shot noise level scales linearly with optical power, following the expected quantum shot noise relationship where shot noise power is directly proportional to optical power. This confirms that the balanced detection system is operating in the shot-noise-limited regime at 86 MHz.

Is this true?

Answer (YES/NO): YES